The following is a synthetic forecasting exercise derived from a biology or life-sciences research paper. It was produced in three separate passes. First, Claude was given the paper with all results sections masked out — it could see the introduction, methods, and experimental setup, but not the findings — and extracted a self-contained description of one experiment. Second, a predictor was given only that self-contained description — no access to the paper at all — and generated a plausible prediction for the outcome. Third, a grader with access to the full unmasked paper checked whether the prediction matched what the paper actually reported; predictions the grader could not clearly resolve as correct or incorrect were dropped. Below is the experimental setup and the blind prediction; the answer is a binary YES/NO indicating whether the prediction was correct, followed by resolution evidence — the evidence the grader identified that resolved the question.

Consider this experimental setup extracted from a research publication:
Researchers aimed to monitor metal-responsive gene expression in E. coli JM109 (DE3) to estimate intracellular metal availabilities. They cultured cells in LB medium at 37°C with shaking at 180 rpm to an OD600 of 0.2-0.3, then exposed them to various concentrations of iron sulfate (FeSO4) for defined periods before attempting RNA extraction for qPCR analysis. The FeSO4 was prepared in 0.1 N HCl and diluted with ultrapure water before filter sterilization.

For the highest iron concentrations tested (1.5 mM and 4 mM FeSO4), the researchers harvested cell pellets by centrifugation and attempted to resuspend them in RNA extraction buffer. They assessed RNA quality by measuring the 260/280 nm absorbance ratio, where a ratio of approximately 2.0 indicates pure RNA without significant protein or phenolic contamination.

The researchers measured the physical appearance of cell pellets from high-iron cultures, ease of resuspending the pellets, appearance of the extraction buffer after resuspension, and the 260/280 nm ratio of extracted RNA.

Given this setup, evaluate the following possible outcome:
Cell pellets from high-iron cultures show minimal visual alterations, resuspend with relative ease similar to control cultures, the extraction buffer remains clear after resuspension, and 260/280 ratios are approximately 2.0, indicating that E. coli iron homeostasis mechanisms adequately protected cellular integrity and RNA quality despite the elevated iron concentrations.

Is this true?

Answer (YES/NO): NO